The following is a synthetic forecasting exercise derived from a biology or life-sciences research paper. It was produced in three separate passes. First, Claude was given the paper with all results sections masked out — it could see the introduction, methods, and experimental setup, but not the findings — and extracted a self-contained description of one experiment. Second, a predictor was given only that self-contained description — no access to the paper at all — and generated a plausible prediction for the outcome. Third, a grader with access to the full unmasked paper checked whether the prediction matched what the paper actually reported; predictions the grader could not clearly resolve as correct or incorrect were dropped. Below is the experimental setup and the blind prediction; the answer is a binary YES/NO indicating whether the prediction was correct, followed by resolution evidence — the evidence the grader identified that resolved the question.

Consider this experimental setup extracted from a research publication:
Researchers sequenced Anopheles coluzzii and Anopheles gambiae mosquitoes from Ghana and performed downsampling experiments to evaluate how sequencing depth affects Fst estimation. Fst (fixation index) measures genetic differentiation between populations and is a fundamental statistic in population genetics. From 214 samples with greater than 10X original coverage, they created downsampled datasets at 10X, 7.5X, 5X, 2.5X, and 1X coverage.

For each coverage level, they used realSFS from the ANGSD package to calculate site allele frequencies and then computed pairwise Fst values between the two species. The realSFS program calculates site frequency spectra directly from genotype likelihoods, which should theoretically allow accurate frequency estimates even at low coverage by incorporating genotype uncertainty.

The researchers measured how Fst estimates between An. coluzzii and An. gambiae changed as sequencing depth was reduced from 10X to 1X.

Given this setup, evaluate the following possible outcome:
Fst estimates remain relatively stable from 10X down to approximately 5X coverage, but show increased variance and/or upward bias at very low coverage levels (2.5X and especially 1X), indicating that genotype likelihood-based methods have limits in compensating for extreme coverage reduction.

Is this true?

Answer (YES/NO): NO